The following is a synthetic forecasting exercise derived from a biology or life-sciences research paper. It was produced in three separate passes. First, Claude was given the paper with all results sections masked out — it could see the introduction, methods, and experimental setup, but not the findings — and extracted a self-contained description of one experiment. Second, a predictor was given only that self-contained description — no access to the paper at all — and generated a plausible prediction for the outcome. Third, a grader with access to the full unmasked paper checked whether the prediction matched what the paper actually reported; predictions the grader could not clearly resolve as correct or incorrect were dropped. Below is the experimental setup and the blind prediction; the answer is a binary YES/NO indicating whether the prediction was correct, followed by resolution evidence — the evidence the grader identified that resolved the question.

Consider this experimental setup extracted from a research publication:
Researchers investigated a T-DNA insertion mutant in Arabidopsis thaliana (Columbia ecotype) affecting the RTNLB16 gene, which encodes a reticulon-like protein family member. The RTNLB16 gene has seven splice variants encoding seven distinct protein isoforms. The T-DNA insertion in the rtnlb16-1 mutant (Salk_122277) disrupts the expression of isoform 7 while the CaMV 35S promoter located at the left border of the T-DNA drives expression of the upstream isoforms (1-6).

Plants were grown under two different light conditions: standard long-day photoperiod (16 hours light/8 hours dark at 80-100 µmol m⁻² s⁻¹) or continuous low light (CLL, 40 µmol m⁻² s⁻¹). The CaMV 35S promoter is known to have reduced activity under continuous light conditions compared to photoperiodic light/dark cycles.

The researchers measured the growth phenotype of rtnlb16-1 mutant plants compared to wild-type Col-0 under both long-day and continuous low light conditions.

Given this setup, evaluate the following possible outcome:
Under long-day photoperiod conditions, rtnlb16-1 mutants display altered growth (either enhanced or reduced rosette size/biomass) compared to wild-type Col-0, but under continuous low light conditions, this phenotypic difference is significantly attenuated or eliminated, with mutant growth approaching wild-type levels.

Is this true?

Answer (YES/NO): YES